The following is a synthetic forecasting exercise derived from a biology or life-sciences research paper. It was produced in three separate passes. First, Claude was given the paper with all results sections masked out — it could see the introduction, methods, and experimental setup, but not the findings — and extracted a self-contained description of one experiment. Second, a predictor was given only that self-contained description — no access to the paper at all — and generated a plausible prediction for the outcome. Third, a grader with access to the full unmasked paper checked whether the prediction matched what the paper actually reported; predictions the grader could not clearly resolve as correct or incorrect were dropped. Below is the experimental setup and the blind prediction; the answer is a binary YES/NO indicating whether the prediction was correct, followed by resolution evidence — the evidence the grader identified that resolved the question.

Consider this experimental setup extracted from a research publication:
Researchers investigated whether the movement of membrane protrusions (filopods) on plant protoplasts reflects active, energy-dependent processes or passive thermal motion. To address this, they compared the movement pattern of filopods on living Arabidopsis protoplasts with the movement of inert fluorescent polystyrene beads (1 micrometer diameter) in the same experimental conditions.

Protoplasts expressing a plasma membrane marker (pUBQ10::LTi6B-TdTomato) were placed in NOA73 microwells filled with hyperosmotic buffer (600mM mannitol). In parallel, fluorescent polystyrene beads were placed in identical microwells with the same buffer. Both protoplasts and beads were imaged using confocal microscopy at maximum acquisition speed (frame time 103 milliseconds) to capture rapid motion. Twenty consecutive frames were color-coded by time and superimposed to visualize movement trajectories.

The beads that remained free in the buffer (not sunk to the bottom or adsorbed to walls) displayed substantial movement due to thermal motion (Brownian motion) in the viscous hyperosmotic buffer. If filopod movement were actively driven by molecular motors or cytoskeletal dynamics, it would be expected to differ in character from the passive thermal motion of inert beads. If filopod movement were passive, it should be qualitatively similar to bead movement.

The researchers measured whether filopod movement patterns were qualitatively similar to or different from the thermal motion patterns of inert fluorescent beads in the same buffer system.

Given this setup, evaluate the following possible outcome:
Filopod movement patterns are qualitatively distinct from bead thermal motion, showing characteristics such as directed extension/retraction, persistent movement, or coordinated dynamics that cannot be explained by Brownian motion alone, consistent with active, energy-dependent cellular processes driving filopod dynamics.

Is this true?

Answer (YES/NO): NO